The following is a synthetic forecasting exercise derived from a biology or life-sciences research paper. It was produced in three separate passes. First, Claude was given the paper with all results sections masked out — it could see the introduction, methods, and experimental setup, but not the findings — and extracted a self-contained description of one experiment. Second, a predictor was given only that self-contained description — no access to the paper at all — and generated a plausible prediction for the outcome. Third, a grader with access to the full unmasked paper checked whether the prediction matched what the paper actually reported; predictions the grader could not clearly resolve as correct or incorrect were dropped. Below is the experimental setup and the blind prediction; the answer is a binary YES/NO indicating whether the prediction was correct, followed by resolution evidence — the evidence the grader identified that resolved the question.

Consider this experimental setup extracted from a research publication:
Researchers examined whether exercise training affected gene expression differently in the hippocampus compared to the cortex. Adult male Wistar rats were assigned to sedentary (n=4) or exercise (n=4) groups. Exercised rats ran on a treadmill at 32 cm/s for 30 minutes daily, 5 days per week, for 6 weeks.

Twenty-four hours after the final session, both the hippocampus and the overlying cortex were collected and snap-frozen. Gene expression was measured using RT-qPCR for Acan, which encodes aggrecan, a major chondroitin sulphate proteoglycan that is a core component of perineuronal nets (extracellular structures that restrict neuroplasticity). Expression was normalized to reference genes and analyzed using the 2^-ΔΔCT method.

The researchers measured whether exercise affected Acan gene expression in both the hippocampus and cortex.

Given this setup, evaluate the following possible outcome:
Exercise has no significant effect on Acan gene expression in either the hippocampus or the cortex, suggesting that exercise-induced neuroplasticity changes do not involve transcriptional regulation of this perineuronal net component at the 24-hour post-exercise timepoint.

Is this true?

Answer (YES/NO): NO